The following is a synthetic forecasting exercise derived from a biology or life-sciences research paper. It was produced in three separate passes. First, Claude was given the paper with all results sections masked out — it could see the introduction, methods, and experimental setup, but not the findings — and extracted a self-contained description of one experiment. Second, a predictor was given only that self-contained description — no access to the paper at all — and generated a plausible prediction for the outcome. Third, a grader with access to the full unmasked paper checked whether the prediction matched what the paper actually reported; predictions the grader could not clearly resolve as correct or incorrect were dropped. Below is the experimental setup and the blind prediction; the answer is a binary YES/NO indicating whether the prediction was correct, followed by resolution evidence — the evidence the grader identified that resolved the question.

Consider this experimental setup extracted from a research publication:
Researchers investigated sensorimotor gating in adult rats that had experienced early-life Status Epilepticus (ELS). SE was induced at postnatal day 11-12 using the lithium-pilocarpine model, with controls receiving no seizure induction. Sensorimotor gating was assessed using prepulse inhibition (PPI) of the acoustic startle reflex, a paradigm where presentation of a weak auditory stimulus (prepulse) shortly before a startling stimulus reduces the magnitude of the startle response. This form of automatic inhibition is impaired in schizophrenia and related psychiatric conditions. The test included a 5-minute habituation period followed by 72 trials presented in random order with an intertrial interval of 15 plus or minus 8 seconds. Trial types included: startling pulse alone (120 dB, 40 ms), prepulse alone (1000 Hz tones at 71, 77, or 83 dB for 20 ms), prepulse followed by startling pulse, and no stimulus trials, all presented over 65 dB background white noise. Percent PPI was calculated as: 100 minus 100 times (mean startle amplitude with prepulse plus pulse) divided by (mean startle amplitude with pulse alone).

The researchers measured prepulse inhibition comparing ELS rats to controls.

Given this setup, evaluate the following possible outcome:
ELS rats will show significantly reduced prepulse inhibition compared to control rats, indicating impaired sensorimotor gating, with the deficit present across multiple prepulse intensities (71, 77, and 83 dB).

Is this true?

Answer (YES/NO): NO